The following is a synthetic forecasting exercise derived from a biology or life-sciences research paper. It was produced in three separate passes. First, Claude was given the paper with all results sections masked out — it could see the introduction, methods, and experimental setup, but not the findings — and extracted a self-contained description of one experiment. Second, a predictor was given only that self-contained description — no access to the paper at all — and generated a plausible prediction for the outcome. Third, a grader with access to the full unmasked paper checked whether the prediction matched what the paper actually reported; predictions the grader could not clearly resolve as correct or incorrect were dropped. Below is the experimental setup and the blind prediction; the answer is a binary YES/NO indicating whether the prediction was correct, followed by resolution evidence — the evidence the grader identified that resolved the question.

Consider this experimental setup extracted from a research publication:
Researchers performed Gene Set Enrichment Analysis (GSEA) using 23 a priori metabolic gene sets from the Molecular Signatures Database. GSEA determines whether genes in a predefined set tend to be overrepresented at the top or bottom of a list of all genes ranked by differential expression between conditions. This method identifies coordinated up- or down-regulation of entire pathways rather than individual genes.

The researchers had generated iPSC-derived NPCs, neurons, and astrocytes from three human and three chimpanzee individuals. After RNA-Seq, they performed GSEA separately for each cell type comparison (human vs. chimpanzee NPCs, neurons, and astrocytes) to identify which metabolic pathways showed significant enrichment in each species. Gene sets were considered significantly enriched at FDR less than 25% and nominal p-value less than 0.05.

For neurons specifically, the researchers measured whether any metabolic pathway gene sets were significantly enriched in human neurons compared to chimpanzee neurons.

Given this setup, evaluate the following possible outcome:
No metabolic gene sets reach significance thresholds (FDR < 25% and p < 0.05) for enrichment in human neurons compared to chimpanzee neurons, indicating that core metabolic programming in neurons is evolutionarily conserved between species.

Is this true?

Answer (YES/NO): NO